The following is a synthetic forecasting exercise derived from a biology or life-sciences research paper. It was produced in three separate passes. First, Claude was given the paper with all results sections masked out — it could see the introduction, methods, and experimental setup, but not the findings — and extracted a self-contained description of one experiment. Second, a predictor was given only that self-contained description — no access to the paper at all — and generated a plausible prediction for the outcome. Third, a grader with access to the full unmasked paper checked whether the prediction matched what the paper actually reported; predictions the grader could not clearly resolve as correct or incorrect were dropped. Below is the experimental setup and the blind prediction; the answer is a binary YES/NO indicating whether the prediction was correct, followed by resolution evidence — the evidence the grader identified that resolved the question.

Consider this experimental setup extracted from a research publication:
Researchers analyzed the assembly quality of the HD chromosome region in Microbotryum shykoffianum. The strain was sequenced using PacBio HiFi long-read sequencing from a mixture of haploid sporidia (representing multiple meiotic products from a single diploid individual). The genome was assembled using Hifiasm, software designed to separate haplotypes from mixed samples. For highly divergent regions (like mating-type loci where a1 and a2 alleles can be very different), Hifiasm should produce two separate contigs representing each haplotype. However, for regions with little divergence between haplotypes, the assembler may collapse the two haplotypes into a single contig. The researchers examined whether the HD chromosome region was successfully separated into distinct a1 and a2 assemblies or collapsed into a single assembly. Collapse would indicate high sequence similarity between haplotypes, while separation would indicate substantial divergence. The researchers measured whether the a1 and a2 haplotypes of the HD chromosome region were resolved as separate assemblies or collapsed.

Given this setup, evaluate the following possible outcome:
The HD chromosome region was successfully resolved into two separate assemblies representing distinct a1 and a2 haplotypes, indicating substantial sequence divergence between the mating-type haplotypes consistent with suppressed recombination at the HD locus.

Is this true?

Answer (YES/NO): NO